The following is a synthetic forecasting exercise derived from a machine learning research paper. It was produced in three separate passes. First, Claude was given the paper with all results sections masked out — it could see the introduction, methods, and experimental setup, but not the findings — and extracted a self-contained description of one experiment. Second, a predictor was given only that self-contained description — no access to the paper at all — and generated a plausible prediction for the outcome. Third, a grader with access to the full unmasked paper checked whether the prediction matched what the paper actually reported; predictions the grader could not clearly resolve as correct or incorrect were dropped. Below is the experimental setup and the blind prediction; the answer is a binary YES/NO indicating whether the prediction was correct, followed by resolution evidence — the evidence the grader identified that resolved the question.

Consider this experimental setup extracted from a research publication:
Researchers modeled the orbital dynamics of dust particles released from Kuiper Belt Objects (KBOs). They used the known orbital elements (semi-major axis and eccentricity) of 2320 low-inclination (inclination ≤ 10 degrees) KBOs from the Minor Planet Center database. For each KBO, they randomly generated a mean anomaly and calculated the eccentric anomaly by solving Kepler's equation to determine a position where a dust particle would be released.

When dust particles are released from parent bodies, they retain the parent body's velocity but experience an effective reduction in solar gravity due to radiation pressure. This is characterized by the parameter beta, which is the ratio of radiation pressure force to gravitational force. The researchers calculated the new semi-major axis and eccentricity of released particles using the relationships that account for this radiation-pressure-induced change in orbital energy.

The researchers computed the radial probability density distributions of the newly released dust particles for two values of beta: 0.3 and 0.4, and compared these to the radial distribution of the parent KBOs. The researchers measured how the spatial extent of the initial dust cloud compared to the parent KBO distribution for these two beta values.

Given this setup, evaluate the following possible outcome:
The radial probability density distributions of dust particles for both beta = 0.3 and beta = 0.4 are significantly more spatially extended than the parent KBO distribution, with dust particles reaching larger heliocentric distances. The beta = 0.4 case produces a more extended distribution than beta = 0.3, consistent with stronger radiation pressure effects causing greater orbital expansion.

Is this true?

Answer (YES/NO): YES